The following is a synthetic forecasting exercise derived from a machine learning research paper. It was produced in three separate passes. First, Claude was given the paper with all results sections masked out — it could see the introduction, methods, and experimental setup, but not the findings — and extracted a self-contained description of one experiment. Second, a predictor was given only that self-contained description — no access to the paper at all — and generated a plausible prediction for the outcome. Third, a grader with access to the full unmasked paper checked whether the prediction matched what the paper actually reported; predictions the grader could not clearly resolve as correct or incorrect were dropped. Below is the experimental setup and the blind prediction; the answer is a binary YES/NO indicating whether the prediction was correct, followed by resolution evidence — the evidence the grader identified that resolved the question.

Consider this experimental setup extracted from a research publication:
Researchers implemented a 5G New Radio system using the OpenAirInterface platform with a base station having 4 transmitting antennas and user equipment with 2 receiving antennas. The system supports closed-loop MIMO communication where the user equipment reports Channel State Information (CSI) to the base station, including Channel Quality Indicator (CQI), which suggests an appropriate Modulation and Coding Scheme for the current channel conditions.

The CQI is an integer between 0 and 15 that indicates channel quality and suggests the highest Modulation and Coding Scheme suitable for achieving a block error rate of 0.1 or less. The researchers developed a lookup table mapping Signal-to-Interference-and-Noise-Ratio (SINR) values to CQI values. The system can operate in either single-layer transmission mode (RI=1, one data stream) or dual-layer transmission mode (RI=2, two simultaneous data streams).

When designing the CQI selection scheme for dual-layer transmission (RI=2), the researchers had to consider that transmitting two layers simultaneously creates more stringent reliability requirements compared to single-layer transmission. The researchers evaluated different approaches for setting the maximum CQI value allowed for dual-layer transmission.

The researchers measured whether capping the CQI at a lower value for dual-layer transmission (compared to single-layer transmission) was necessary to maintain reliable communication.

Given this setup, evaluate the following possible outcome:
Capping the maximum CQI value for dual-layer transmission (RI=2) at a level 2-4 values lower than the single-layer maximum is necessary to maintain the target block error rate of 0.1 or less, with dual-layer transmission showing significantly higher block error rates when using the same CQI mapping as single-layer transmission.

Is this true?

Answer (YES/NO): YES